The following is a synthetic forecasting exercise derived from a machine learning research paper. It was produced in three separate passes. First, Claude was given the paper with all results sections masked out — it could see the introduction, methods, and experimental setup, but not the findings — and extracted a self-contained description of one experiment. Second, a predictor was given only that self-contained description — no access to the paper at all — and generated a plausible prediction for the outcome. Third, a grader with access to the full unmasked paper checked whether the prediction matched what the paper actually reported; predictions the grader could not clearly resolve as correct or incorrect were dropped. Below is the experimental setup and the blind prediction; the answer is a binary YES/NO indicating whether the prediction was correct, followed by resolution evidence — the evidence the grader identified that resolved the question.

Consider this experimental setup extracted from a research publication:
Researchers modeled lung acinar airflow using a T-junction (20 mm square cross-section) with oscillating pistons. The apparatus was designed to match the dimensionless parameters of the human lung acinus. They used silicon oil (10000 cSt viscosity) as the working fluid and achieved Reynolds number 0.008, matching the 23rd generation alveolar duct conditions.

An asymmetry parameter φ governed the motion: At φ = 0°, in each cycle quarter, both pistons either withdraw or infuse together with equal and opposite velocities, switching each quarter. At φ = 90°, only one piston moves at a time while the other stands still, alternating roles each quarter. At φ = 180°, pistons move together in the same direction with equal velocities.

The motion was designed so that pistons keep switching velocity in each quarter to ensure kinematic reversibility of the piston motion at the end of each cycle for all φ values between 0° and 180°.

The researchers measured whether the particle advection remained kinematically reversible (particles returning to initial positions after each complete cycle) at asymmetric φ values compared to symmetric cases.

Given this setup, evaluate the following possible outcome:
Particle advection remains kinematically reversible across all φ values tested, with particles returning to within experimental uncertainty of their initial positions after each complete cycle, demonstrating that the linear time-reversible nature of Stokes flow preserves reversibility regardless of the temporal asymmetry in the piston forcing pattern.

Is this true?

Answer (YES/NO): NO